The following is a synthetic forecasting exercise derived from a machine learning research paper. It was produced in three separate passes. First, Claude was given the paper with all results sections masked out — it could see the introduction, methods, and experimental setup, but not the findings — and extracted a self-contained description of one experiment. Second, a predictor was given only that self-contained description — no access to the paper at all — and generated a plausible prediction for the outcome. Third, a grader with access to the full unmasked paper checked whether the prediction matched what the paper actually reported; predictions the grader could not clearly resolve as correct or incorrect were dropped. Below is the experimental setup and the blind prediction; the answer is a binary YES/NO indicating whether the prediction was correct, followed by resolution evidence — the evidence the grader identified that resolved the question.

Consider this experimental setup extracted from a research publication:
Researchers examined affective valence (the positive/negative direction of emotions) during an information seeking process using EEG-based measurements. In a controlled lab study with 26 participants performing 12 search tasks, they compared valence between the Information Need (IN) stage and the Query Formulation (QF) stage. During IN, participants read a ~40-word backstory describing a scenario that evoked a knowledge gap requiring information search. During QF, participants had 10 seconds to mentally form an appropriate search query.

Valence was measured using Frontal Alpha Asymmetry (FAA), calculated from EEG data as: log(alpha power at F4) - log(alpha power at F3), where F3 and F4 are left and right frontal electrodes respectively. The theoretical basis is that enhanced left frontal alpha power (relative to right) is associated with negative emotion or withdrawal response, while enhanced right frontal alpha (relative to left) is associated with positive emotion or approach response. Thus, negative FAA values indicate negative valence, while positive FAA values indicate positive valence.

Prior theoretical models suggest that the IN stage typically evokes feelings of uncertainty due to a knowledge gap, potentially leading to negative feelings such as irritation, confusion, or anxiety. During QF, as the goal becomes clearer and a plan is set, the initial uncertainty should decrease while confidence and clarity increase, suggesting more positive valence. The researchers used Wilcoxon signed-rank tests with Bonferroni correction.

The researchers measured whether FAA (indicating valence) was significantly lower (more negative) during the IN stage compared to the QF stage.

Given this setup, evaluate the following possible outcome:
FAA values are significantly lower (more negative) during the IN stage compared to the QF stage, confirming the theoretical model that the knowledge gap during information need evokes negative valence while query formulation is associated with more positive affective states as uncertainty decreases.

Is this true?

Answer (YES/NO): NO